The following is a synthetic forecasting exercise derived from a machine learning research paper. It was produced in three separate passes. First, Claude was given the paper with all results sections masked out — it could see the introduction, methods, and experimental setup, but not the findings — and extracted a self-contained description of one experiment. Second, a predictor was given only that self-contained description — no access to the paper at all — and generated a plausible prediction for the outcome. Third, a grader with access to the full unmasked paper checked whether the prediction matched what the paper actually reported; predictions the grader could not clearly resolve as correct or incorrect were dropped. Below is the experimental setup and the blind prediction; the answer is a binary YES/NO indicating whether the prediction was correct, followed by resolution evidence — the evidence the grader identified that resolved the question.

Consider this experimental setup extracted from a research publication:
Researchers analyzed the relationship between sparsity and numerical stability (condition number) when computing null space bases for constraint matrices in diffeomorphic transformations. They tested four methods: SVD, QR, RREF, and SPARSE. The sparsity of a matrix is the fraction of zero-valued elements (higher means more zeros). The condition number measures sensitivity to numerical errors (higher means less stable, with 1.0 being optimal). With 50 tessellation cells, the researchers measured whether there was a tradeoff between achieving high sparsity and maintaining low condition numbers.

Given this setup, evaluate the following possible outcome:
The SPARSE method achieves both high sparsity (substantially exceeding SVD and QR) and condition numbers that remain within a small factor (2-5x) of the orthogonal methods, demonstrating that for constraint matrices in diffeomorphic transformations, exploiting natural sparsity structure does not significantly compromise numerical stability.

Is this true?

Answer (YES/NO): NO